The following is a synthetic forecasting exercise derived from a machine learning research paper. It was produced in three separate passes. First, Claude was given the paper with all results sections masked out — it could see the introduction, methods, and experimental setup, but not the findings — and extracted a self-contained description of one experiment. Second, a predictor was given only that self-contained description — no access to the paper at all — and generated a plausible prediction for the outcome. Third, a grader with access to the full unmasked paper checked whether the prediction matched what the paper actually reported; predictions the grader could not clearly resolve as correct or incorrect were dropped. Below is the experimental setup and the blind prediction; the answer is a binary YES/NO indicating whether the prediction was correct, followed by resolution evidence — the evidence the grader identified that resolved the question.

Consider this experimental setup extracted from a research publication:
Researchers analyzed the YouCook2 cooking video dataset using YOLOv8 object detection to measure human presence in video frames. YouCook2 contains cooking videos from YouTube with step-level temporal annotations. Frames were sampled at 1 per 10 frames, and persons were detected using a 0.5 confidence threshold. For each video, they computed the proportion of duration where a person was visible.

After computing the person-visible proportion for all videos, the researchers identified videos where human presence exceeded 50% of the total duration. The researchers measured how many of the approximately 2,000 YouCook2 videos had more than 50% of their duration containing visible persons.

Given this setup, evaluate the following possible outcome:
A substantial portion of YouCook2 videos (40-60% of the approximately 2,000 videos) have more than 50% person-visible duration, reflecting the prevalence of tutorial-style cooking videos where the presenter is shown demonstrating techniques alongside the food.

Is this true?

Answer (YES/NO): YES